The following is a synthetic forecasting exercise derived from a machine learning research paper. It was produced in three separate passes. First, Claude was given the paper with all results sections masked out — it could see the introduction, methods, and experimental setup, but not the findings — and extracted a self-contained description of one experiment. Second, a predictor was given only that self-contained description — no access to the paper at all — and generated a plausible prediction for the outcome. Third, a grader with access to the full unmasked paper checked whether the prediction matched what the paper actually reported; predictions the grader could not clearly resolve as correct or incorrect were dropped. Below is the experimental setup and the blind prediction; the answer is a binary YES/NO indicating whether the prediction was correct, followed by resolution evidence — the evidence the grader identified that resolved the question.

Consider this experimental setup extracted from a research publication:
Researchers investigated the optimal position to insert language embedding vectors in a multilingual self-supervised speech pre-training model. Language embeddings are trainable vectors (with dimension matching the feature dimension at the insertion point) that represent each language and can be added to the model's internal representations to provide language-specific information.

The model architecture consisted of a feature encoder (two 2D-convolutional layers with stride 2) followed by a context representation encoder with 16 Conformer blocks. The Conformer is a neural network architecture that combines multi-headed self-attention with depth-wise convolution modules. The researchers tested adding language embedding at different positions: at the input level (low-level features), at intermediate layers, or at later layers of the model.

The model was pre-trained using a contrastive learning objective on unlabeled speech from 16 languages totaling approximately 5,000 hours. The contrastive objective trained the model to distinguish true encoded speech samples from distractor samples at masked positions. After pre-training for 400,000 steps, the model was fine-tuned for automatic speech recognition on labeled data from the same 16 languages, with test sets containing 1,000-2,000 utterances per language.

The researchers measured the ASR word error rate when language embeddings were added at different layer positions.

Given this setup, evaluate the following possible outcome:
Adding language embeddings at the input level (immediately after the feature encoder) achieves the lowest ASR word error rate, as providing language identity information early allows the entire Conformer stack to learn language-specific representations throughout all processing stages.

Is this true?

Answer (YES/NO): YES